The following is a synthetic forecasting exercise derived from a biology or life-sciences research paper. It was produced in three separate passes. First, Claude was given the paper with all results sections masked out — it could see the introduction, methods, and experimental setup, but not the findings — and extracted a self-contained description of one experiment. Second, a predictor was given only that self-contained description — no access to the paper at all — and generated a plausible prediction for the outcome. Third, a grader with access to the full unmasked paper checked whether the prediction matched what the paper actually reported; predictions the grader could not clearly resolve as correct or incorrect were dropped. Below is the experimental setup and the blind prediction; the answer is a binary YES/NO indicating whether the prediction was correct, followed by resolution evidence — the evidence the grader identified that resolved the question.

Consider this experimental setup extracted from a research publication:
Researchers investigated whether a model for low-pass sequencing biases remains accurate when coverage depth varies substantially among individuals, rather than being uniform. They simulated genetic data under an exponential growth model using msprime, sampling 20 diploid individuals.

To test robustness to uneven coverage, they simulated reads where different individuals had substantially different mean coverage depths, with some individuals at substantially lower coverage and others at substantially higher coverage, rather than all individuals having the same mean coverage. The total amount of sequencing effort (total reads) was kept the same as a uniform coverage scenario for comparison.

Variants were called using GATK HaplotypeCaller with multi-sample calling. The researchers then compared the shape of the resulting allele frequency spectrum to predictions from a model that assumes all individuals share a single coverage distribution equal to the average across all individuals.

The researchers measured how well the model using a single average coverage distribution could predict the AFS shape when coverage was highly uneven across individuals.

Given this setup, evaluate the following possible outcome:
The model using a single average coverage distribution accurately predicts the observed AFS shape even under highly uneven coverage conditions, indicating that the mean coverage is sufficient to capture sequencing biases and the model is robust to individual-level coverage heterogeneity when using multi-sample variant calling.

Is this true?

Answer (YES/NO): YES